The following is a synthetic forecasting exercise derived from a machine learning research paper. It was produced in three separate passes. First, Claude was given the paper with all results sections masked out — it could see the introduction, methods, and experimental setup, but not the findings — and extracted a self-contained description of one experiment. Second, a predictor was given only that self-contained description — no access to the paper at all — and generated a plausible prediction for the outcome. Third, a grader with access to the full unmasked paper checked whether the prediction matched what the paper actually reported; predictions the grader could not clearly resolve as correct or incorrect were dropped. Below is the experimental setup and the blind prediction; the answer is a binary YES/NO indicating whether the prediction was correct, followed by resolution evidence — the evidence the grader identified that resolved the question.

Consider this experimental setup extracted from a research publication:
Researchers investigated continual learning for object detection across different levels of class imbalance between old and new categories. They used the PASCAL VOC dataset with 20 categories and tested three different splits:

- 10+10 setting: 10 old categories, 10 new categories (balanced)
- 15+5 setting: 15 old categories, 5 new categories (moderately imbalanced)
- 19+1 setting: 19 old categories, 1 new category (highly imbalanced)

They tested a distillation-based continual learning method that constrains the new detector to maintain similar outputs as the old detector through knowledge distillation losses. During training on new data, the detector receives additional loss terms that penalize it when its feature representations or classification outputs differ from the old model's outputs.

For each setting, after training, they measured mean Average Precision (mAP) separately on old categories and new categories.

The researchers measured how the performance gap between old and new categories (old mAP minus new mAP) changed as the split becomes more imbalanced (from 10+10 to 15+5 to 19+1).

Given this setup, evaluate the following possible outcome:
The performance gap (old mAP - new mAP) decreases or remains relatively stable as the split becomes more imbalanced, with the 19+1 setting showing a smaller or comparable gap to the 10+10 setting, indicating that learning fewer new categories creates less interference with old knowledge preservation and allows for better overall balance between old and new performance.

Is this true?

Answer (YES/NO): YES